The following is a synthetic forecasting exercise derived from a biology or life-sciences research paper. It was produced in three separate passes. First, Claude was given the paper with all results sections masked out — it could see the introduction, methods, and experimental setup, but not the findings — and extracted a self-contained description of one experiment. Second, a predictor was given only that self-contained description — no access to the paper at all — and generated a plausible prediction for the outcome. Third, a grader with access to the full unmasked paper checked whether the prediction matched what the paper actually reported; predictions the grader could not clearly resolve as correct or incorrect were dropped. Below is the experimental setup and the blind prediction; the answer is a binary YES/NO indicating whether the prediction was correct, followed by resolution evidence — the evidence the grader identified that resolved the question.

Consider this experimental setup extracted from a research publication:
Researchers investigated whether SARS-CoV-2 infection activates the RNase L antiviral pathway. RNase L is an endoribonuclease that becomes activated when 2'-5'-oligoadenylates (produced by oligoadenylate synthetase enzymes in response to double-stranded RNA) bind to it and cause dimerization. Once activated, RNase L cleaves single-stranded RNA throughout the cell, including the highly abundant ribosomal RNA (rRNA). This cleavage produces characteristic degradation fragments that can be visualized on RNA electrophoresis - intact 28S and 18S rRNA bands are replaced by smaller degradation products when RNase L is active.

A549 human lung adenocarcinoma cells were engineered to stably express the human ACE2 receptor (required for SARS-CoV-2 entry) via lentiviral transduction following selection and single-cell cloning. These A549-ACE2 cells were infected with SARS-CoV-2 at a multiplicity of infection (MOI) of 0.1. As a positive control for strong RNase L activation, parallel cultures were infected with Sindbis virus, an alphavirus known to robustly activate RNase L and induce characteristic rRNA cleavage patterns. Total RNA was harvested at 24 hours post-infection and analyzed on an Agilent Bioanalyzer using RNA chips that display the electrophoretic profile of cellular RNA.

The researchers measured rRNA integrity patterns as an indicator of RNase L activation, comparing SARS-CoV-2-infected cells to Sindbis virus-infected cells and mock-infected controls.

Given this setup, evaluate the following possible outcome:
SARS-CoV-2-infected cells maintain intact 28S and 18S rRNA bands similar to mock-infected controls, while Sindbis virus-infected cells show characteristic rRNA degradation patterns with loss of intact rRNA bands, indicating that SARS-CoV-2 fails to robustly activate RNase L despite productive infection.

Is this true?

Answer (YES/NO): NO